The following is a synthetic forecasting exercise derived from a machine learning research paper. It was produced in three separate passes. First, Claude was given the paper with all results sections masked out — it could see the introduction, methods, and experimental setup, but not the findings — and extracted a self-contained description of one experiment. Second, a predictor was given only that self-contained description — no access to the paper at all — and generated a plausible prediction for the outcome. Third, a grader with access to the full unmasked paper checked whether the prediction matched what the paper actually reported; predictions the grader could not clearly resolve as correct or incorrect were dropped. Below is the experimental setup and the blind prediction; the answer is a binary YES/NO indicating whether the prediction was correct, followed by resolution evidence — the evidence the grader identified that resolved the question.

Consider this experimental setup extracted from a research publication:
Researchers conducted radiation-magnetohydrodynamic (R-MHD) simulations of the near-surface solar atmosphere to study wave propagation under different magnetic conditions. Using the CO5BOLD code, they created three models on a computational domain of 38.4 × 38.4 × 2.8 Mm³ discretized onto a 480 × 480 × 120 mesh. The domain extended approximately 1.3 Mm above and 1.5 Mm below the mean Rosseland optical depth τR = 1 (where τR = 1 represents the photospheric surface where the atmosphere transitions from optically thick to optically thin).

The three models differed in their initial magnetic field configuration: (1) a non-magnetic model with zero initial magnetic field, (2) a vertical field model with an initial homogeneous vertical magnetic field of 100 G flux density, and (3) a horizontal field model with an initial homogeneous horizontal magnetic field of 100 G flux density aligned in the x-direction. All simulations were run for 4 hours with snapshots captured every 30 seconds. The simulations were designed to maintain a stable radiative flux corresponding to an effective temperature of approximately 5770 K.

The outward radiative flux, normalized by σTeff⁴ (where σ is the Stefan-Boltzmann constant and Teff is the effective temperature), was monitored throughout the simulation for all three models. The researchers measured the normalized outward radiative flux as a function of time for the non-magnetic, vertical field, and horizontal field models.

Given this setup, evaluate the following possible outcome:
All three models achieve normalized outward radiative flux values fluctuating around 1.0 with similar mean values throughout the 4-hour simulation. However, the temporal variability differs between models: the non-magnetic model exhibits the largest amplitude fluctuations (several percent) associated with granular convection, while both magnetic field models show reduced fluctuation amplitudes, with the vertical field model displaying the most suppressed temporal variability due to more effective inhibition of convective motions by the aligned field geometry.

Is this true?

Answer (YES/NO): NO